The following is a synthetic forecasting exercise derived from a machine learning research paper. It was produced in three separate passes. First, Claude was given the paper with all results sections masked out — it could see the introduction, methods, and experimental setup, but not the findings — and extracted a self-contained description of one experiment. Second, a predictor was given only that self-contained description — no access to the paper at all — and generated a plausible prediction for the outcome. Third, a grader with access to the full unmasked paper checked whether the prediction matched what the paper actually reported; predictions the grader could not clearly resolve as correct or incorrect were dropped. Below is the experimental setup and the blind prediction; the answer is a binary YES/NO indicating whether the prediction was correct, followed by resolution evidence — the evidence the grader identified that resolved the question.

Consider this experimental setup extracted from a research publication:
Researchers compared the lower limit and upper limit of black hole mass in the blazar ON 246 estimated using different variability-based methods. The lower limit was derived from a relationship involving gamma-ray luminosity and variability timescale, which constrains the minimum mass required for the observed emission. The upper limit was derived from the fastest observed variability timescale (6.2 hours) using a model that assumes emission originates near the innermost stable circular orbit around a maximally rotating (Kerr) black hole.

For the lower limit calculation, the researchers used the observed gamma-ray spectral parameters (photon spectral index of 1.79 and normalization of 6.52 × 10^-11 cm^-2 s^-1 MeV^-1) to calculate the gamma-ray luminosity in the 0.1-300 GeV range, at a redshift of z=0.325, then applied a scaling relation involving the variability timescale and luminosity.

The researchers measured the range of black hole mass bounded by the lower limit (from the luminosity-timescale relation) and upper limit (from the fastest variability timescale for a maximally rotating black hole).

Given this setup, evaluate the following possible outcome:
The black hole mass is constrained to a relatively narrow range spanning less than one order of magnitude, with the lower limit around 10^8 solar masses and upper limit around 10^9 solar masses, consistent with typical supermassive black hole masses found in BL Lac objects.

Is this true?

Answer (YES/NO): NO